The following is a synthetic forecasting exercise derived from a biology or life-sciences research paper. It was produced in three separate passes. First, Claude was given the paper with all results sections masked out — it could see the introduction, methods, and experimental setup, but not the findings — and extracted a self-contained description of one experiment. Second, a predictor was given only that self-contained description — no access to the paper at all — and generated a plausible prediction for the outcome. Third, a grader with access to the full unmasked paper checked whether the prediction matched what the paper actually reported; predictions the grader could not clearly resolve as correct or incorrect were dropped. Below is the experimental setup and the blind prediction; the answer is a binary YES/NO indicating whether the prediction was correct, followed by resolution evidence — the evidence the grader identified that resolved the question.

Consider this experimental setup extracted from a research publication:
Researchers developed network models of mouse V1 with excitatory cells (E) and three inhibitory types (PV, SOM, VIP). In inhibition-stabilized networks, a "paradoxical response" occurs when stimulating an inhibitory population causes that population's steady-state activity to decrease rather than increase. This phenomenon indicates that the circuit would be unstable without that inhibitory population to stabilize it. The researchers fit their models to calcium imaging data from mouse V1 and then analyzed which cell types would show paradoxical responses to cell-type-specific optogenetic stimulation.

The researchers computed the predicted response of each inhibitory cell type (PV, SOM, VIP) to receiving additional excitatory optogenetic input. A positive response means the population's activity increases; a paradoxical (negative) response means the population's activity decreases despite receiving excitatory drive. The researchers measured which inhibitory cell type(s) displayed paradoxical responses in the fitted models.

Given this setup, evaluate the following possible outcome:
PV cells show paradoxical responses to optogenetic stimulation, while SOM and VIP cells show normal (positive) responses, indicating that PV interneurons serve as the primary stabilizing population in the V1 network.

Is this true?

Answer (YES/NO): YES